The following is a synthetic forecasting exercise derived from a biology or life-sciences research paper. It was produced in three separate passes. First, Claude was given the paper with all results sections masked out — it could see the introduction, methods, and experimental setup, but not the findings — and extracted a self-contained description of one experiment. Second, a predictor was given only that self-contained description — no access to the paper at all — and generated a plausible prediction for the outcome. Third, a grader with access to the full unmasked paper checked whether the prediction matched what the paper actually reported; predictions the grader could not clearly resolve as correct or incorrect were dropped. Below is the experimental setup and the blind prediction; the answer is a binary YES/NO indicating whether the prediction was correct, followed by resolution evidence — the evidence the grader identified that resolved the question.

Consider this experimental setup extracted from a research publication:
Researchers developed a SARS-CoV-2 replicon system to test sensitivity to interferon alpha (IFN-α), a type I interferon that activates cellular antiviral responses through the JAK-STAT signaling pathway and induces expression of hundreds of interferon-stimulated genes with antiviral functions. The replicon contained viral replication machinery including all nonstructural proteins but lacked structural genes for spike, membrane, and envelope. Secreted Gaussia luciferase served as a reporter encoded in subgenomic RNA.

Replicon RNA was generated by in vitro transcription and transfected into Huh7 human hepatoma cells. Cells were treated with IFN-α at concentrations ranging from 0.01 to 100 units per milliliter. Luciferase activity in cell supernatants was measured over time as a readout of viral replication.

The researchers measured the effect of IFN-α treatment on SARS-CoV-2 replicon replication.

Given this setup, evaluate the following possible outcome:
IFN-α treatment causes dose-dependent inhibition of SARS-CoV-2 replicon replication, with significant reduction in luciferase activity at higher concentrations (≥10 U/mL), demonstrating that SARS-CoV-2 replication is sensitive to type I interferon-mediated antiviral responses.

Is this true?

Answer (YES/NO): NO